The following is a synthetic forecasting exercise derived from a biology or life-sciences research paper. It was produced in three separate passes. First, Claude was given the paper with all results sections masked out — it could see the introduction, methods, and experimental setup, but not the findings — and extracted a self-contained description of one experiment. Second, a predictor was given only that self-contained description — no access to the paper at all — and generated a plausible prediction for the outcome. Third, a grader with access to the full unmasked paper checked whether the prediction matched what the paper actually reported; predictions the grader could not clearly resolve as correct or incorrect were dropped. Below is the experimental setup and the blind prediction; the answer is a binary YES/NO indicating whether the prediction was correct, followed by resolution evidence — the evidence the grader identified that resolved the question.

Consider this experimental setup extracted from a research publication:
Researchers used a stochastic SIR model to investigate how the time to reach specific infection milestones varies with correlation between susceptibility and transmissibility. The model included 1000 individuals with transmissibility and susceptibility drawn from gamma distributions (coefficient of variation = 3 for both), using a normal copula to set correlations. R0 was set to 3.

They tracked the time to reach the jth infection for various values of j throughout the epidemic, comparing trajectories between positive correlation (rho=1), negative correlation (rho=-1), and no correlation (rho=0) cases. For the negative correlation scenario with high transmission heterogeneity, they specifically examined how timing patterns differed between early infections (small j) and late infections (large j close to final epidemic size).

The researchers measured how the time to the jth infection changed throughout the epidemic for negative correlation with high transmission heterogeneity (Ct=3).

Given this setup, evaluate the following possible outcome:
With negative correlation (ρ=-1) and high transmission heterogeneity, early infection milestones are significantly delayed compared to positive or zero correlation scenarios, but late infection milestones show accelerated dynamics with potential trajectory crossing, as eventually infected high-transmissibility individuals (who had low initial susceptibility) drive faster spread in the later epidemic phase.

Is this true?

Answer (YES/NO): NO